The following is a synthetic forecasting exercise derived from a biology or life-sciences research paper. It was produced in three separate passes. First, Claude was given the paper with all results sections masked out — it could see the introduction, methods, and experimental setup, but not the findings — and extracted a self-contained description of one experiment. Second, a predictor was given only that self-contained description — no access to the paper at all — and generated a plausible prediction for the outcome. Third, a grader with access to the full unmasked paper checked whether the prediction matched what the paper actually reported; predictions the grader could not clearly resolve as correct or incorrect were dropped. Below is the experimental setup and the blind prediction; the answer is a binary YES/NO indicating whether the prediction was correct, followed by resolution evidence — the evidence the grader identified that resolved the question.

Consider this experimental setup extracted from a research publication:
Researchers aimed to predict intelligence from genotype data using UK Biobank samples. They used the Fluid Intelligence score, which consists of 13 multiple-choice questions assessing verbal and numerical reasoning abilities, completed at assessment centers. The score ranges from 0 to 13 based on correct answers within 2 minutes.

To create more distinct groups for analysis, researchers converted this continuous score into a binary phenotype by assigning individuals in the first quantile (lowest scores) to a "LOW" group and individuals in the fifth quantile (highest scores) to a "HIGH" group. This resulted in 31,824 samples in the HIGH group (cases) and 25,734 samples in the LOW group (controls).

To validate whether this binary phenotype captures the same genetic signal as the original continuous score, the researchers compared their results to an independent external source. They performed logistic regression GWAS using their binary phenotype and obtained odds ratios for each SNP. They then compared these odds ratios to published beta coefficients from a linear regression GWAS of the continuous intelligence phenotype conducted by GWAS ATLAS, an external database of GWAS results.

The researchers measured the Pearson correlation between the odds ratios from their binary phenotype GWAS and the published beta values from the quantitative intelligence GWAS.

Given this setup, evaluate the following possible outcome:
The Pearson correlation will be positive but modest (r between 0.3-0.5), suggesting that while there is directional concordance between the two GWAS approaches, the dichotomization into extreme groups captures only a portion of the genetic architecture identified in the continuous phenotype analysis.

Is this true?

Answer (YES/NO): NO